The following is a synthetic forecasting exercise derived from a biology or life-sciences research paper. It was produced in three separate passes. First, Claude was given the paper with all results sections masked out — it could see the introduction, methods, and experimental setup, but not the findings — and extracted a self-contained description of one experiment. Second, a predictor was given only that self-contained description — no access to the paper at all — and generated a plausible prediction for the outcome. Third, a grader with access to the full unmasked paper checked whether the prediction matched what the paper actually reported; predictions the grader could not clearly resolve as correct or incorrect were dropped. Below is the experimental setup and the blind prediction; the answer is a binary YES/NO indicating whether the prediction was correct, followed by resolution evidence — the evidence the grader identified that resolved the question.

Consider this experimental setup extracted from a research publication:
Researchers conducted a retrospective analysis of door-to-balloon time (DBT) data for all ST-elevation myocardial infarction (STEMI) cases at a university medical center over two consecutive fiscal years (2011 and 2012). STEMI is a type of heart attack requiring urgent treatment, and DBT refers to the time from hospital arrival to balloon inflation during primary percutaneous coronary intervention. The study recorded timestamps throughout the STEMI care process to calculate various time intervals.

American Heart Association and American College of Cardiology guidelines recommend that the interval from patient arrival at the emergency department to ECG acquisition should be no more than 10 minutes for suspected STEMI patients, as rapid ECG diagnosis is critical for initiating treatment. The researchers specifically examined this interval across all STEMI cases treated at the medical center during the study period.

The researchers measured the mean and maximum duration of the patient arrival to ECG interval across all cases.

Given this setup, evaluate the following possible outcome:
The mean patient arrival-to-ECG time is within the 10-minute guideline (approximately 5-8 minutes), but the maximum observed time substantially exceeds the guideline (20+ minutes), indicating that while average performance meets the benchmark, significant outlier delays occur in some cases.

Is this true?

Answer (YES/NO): YES